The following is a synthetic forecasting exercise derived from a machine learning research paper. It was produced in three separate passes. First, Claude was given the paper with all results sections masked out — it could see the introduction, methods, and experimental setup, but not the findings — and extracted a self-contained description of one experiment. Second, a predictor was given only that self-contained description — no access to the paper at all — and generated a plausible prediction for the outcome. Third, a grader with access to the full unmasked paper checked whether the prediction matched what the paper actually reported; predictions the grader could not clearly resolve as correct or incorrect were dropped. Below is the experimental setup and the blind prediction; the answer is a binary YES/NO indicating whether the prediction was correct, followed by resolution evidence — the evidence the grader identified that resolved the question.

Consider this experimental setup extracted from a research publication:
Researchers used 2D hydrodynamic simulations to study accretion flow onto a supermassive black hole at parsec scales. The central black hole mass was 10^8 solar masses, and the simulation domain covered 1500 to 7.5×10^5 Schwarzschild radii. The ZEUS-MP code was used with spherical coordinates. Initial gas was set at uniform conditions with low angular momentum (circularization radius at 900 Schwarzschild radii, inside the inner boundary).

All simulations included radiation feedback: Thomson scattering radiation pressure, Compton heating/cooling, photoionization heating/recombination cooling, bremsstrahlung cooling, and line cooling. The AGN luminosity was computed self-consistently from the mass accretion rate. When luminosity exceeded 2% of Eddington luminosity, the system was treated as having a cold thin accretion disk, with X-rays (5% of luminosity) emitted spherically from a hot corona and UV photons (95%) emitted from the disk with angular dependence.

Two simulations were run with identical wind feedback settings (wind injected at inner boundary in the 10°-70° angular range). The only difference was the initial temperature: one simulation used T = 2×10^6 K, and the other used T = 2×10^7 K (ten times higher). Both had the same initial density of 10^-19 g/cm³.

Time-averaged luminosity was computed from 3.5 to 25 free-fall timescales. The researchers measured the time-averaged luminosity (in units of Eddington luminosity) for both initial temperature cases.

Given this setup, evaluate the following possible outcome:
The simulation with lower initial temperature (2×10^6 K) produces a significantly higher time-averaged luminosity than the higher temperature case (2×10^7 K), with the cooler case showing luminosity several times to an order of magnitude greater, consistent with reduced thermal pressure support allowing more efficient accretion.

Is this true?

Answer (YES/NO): NO